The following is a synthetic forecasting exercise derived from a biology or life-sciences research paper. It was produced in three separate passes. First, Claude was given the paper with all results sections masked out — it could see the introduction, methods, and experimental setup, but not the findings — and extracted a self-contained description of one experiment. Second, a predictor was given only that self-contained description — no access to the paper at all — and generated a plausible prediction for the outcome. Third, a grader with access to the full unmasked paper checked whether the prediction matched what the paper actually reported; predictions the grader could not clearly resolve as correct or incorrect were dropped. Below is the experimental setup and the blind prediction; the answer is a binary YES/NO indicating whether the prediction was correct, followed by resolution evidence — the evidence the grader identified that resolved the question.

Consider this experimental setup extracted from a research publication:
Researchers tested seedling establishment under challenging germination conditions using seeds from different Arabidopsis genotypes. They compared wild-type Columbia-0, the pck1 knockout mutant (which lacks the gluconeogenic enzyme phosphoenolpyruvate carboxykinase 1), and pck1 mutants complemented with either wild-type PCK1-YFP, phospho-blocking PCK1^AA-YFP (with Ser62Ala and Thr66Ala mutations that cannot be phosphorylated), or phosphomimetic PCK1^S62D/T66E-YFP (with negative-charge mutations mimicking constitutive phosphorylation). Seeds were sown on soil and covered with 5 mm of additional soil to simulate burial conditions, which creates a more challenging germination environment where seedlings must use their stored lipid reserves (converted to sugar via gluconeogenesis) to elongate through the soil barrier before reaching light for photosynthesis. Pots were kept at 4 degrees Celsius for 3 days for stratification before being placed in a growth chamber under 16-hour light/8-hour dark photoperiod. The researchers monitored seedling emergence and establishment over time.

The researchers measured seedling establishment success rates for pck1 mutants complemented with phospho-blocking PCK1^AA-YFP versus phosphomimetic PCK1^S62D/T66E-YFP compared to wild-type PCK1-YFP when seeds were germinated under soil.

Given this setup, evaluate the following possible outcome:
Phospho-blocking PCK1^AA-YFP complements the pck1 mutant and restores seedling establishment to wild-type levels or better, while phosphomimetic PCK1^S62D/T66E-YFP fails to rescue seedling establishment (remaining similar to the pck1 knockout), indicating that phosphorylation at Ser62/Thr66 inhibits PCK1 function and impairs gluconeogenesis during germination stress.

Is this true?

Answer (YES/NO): NO